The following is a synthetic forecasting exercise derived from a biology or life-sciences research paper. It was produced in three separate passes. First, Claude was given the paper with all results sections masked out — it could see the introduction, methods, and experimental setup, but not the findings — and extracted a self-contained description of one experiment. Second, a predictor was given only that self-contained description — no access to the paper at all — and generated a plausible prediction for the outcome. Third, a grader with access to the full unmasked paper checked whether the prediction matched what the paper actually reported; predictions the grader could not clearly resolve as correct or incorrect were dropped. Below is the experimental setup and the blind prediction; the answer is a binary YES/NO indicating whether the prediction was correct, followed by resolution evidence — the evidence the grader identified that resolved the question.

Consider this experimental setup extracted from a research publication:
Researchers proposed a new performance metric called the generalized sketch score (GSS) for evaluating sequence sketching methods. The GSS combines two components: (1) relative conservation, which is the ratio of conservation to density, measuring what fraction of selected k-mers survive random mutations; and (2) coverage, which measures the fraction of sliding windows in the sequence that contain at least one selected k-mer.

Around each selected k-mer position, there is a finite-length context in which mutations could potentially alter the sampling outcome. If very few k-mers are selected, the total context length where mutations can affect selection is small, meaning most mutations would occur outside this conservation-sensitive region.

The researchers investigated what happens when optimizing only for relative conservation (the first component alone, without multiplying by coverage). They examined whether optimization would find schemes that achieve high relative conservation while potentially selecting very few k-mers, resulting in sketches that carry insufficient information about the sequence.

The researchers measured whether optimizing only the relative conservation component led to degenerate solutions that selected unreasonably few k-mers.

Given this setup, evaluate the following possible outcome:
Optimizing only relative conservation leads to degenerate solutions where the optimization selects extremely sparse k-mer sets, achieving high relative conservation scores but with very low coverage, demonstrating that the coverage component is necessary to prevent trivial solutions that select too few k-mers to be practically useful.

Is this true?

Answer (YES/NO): YES